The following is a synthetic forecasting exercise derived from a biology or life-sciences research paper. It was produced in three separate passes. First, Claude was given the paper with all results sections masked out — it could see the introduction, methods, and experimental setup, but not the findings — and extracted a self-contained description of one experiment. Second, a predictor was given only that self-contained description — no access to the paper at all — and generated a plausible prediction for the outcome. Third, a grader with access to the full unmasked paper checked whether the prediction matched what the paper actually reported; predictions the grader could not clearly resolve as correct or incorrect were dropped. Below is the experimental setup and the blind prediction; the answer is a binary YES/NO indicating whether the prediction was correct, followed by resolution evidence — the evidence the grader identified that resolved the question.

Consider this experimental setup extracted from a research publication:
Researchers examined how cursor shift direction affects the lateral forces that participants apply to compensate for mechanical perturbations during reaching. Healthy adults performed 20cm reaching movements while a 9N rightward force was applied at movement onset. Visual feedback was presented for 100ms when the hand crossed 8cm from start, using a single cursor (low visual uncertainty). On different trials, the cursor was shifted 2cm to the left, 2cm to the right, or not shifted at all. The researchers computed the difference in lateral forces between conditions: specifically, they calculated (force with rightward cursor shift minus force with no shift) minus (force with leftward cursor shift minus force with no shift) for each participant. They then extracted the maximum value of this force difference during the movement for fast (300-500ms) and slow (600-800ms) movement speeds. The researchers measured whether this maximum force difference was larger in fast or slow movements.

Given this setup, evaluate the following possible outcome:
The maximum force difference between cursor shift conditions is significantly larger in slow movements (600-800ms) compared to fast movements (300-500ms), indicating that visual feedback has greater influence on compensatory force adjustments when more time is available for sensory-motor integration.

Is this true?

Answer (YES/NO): NO